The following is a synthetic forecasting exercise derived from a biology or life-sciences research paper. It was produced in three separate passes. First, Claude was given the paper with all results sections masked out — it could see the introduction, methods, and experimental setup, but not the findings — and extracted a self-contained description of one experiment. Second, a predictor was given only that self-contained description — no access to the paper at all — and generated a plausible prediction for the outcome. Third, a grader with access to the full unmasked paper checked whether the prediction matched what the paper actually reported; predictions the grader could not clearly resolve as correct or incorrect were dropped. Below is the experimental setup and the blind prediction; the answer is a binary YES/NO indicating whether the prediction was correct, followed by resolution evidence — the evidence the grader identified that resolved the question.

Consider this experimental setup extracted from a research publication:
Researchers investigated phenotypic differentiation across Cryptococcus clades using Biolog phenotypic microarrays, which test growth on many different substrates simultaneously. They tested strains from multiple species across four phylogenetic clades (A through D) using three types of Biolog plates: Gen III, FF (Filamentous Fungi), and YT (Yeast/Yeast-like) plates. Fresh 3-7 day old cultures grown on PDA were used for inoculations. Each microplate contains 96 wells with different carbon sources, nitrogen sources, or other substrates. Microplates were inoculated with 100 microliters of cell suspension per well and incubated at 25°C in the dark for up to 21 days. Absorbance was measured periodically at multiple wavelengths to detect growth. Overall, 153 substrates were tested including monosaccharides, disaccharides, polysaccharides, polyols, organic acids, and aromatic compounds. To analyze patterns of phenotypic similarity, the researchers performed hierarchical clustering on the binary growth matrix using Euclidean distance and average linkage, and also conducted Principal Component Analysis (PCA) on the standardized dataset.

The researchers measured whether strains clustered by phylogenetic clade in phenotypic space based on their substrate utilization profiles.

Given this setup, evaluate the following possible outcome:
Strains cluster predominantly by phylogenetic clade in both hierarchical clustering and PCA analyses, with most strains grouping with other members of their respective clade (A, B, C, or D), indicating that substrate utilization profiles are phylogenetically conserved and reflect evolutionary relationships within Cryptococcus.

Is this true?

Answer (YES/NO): NO